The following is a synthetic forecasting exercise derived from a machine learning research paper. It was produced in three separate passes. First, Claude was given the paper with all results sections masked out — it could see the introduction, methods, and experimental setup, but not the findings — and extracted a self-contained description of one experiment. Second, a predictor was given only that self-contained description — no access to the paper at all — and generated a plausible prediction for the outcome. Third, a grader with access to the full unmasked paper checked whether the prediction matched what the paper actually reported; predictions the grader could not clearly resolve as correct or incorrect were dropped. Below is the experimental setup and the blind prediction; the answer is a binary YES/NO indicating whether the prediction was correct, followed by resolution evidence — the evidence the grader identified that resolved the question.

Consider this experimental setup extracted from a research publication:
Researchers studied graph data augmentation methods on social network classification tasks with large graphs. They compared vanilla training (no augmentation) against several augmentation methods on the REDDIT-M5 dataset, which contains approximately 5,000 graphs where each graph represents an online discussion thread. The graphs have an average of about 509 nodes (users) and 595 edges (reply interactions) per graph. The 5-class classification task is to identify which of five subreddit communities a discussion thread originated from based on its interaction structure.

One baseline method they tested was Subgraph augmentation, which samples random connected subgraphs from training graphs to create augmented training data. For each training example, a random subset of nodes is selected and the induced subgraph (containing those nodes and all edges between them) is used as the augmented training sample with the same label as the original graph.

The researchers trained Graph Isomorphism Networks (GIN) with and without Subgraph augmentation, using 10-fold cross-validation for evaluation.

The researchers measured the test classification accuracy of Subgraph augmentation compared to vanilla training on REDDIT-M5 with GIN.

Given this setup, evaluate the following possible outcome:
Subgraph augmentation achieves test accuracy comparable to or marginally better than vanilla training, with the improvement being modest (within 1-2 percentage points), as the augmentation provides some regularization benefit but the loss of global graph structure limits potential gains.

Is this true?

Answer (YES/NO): NO